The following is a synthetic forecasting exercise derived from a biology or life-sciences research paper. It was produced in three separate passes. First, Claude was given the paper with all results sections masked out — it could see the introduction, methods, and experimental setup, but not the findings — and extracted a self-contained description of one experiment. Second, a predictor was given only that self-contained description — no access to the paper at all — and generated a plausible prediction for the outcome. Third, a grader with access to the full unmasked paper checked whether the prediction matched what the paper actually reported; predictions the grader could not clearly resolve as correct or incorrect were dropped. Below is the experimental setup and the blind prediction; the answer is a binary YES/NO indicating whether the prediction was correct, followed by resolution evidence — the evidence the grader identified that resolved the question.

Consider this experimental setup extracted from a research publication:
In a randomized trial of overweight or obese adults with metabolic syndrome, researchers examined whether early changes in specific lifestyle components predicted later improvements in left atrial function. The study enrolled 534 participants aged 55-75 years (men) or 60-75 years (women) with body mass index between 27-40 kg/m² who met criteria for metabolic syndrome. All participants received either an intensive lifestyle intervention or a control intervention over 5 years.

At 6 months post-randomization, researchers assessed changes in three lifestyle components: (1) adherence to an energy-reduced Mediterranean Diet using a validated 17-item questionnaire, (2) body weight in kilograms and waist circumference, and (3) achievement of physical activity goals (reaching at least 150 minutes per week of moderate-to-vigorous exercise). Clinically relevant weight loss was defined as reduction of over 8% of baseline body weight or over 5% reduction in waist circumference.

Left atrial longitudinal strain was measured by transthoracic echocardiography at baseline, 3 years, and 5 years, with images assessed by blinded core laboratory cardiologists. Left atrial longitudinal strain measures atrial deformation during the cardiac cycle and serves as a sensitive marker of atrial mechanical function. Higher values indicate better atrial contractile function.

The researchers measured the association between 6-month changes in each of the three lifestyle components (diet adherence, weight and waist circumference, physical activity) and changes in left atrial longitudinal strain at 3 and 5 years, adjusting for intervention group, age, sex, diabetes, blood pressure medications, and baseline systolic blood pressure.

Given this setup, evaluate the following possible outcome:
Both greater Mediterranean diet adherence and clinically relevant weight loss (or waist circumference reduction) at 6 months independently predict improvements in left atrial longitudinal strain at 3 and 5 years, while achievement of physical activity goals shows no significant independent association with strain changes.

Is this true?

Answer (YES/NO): NO